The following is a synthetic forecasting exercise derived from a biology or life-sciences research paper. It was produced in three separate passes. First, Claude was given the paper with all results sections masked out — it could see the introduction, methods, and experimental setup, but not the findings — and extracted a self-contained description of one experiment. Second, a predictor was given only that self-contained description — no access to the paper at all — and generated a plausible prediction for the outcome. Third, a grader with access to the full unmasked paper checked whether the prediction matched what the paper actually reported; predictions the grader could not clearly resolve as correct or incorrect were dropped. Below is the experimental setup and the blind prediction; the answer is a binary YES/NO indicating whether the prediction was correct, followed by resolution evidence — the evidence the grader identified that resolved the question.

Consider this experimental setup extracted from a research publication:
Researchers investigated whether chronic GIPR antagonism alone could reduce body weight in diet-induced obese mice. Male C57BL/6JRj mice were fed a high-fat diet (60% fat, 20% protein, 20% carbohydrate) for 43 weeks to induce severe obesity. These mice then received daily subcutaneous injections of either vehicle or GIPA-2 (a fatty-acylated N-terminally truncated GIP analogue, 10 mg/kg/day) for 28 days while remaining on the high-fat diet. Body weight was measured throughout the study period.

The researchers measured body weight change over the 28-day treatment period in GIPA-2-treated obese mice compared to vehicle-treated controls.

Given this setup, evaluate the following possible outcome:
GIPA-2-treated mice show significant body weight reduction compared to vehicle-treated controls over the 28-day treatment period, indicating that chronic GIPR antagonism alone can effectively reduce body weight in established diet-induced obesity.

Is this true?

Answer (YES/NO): NO